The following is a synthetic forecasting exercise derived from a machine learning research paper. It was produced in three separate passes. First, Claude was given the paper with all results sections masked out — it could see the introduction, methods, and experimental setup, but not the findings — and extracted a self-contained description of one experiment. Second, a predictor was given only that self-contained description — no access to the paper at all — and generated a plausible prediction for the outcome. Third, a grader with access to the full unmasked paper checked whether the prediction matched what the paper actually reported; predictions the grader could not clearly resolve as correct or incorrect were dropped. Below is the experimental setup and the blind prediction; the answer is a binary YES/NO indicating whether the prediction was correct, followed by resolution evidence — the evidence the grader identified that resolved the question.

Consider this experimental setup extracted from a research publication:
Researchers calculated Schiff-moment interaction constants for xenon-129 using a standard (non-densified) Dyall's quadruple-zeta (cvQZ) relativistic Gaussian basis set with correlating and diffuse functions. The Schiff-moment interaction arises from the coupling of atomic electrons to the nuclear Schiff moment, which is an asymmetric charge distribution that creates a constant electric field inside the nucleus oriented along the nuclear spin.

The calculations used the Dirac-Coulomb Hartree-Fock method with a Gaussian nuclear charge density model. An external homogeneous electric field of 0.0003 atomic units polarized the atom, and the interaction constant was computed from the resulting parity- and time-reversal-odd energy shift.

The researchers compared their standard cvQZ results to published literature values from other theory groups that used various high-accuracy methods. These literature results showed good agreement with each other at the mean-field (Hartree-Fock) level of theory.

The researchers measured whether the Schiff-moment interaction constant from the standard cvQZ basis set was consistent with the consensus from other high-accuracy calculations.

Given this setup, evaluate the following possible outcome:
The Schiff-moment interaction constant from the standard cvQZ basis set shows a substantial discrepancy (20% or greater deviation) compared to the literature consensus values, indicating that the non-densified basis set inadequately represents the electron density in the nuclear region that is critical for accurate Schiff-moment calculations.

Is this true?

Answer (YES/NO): NO